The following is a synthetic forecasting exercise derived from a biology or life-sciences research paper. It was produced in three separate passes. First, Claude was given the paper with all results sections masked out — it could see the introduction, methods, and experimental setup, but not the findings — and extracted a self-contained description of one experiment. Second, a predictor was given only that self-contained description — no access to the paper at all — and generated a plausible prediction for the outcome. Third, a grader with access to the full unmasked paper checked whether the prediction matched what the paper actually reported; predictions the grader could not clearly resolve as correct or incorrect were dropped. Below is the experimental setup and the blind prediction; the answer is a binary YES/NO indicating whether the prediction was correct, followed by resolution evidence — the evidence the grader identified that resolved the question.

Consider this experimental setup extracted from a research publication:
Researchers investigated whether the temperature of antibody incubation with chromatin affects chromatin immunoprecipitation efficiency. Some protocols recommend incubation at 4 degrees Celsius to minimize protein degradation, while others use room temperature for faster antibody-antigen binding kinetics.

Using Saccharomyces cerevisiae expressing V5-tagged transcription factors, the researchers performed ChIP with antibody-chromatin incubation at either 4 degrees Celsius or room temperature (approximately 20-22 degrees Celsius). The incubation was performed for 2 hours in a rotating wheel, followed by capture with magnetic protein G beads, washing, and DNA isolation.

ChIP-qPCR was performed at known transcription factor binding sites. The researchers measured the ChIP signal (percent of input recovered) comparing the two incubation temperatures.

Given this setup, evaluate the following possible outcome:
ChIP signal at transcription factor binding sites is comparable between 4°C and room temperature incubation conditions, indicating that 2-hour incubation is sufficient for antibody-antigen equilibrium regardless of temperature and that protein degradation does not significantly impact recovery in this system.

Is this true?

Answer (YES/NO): NO